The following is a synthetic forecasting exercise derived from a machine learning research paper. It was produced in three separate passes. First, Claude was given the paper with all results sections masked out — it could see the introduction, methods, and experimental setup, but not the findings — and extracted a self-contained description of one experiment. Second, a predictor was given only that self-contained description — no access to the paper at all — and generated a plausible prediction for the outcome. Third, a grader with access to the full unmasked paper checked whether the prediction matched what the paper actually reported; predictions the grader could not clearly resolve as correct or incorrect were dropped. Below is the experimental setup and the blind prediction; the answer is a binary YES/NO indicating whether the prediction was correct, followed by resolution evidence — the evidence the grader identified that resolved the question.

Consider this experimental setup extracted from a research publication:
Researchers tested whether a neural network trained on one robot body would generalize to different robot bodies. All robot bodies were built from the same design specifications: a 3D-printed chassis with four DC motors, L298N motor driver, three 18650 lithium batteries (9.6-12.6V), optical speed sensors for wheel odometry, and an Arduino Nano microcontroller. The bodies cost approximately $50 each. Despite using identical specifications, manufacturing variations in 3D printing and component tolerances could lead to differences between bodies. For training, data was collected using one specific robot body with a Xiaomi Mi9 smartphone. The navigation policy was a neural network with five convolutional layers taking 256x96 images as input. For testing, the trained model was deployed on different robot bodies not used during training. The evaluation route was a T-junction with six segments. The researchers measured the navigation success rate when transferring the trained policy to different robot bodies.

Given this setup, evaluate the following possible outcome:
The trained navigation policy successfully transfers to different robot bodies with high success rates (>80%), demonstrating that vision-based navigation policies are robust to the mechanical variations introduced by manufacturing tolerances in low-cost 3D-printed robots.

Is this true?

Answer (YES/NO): NO